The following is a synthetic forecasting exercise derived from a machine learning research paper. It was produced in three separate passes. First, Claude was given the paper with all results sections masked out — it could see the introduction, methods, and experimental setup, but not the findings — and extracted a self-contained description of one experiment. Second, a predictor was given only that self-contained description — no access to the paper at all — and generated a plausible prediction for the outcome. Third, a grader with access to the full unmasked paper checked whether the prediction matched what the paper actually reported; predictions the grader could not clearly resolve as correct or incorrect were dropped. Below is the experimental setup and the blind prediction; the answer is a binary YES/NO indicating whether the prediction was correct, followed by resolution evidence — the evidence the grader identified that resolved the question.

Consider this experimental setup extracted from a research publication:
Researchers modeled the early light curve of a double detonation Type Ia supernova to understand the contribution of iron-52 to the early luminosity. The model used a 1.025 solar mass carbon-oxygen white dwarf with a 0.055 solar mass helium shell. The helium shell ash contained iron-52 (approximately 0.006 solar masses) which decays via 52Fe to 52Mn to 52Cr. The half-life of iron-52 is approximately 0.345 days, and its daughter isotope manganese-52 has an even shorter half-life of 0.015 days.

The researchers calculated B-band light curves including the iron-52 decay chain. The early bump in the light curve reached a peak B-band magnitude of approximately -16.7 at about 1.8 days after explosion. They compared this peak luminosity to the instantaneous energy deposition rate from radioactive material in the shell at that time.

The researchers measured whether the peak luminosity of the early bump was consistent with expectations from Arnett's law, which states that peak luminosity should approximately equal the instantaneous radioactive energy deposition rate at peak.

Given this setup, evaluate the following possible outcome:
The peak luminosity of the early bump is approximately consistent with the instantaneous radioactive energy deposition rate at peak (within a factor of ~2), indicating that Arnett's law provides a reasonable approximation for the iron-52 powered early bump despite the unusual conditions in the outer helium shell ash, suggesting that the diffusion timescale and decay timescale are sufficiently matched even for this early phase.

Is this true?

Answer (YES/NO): YES